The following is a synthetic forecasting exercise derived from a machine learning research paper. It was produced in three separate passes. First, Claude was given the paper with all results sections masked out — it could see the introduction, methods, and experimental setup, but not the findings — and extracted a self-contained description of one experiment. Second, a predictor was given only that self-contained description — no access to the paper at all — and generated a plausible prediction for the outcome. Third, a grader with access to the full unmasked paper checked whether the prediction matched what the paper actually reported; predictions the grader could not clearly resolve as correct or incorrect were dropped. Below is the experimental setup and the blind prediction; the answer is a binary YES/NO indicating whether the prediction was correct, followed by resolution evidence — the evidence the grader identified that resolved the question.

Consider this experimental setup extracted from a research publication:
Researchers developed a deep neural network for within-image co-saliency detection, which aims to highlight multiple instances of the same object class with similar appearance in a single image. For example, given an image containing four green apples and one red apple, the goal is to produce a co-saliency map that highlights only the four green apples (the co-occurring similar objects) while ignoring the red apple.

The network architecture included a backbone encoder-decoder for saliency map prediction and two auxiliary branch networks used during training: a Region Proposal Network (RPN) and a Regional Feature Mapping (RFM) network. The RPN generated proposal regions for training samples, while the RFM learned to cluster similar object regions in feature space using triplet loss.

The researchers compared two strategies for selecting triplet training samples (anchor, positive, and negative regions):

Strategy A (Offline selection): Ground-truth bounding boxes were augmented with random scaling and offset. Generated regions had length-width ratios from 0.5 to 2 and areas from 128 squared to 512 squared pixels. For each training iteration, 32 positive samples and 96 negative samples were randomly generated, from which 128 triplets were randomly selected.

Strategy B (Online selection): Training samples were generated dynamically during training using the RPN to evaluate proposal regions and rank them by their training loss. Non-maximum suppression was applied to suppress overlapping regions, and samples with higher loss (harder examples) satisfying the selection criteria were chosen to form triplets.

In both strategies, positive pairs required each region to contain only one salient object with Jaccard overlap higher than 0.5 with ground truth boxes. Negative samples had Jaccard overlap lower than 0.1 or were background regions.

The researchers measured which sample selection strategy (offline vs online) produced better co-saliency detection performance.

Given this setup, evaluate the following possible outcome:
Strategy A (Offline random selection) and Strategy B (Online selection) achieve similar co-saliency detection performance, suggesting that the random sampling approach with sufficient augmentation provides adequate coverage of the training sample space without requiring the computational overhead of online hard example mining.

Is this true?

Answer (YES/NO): NO